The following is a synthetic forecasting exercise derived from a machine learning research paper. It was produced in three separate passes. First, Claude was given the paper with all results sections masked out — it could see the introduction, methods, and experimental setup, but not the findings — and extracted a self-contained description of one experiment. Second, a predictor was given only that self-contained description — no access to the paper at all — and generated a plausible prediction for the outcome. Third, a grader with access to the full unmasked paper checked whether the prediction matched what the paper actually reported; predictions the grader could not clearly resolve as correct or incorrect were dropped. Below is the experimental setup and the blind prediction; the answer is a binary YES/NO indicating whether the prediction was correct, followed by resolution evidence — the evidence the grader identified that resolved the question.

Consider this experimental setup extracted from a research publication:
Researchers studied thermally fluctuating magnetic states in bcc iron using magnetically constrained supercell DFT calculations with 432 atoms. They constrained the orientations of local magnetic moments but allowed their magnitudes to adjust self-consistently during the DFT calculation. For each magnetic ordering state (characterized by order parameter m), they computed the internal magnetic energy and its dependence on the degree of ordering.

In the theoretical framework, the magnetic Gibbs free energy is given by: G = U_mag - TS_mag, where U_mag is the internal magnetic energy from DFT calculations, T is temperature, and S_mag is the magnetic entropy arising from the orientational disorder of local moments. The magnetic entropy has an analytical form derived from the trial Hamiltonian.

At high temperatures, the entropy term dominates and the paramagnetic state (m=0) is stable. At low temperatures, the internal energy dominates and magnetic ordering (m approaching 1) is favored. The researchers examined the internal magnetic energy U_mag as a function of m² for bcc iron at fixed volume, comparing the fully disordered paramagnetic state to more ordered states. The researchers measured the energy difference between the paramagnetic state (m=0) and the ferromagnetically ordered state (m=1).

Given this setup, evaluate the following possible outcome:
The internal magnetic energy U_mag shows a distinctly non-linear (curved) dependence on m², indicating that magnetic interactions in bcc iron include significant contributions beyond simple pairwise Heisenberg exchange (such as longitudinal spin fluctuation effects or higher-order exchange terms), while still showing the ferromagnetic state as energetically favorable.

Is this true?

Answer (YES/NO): NO